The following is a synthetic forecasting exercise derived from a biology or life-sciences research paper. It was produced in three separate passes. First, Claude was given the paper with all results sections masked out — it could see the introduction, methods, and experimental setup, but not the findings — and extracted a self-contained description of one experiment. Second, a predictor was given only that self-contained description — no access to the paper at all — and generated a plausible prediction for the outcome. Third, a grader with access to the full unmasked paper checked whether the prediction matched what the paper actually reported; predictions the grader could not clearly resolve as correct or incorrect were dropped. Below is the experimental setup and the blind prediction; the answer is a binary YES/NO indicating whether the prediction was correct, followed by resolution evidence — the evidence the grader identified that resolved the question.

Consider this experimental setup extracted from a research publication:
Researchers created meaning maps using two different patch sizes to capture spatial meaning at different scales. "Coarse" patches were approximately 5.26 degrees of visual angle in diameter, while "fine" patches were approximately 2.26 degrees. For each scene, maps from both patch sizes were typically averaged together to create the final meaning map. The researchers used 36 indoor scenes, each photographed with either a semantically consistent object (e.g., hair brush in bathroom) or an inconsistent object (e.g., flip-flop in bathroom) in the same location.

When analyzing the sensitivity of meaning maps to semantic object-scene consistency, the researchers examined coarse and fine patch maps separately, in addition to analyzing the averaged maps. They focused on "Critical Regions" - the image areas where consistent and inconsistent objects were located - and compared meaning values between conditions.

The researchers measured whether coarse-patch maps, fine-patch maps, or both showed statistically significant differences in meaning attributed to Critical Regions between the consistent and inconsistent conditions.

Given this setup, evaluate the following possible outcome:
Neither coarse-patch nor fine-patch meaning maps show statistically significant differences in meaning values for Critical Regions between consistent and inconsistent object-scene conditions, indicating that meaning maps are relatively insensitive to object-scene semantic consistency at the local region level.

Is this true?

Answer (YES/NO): NO